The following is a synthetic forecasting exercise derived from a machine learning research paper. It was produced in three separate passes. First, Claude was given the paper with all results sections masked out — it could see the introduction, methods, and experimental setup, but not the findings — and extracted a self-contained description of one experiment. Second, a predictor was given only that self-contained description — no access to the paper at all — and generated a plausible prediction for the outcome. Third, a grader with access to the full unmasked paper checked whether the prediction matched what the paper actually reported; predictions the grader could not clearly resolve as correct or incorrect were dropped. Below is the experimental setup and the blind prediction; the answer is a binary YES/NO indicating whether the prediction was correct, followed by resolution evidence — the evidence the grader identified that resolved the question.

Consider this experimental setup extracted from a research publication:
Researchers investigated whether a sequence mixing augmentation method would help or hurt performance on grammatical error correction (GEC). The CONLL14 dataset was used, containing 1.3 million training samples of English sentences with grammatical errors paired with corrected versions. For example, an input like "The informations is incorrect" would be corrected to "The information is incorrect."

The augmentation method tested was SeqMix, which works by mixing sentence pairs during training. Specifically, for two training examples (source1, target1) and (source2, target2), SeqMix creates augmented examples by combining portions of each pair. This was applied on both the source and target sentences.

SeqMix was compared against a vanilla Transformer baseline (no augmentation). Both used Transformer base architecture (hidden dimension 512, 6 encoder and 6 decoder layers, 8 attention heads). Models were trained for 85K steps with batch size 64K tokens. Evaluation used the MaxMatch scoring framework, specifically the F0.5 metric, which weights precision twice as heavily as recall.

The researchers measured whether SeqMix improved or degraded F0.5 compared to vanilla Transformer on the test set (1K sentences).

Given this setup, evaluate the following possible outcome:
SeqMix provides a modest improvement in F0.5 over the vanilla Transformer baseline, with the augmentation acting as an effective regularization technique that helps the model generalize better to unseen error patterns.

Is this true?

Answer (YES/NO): NO